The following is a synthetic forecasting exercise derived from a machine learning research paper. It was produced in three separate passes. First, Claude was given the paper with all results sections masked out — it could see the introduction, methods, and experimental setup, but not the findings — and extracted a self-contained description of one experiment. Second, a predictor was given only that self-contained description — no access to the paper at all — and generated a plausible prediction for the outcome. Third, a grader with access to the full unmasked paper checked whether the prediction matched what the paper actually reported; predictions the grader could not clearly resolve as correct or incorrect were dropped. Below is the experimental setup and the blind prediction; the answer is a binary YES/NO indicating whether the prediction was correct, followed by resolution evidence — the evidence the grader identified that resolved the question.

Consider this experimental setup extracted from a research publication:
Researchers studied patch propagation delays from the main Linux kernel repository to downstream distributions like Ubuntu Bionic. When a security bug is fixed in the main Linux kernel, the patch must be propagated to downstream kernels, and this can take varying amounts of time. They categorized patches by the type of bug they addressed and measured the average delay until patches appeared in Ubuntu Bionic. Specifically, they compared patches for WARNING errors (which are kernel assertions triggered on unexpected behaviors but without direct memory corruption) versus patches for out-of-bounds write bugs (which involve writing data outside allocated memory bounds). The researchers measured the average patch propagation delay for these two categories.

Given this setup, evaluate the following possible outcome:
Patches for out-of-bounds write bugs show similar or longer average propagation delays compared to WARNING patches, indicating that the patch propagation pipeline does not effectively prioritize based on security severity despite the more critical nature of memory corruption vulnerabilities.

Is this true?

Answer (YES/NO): NO